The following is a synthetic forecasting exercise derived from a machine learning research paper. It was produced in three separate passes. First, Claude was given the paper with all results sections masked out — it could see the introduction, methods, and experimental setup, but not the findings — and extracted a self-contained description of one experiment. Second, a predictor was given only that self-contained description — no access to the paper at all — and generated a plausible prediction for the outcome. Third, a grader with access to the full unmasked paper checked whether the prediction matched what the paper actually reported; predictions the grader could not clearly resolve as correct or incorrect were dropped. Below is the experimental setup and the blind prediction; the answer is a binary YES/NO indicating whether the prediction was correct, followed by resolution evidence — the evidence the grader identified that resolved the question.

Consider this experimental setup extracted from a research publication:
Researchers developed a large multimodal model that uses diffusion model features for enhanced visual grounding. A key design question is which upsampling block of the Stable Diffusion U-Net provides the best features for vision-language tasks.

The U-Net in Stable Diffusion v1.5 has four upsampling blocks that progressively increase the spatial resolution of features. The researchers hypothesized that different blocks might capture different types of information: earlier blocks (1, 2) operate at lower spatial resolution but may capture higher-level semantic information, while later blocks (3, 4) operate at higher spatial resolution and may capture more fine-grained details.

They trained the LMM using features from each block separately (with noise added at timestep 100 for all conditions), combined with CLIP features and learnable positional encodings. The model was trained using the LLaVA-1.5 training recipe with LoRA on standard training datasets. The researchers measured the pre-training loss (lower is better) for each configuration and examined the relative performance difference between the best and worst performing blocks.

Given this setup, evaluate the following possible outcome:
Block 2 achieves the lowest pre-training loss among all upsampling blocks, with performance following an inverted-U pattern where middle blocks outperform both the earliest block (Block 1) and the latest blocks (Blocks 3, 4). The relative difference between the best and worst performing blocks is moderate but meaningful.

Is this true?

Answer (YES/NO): NO